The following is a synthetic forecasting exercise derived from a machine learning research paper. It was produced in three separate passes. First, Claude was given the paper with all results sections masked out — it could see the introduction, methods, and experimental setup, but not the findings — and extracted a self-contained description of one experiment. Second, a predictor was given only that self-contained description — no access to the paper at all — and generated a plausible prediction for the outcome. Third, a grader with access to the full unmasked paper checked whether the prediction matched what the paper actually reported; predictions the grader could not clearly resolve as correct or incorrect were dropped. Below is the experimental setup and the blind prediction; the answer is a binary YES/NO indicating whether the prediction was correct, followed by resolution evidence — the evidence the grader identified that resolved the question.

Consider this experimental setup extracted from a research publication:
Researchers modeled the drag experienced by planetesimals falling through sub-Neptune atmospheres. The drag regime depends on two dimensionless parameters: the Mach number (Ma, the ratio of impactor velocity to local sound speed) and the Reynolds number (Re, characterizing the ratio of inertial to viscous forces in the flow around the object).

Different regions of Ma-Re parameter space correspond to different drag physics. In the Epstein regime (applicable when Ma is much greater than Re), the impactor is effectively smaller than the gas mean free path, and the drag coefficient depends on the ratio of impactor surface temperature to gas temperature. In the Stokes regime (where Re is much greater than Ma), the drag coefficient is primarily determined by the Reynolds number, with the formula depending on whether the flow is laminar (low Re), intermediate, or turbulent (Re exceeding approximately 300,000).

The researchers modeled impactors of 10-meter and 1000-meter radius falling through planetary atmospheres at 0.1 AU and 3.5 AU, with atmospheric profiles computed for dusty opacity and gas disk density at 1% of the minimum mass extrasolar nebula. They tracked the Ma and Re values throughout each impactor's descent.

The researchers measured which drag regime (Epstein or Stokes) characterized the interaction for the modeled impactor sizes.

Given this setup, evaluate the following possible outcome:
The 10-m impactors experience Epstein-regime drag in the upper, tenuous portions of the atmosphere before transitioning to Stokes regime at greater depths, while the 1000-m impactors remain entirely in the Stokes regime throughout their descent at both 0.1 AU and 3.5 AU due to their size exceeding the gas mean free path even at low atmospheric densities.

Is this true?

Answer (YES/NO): NO